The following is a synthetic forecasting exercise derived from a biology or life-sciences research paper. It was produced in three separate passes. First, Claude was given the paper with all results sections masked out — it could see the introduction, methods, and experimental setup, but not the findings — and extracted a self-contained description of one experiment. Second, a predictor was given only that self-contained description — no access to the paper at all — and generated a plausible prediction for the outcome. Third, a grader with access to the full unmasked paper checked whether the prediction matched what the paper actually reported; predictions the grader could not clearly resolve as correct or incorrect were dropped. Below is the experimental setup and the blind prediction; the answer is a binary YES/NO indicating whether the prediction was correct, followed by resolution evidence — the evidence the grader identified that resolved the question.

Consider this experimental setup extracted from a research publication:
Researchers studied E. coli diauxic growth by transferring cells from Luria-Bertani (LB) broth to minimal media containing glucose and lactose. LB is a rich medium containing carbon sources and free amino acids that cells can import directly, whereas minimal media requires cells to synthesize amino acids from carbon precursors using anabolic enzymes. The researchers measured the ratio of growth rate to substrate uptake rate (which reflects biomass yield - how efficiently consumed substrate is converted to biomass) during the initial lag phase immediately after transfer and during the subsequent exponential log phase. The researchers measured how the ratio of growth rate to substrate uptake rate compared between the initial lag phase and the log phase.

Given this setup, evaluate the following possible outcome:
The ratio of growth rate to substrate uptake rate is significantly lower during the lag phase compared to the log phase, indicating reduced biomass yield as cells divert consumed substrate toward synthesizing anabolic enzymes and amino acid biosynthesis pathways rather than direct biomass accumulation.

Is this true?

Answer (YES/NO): YES